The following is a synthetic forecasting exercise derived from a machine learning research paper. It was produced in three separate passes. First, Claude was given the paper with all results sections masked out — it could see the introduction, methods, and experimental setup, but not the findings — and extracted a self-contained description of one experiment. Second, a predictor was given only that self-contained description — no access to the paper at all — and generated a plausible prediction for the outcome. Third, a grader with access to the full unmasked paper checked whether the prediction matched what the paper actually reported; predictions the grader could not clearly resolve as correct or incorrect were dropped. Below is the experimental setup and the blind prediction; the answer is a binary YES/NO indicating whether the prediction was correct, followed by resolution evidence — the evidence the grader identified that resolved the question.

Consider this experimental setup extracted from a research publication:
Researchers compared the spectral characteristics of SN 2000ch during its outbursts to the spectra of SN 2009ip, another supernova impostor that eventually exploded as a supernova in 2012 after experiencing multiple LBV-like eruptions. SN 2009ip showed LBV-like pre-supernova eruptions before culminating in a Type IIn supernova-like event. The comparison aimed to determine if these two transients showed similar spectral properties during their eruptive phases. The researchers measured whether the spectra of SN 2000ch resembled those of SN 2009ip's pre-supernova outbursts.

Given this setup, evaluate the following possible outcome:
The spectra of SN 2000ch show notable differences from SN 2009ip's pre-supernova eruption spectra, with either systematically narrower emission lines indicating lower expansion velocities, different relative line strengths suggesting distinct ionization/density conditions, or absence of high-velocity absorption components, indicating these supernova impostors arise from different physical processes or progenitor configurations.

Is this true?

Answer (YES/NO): NO